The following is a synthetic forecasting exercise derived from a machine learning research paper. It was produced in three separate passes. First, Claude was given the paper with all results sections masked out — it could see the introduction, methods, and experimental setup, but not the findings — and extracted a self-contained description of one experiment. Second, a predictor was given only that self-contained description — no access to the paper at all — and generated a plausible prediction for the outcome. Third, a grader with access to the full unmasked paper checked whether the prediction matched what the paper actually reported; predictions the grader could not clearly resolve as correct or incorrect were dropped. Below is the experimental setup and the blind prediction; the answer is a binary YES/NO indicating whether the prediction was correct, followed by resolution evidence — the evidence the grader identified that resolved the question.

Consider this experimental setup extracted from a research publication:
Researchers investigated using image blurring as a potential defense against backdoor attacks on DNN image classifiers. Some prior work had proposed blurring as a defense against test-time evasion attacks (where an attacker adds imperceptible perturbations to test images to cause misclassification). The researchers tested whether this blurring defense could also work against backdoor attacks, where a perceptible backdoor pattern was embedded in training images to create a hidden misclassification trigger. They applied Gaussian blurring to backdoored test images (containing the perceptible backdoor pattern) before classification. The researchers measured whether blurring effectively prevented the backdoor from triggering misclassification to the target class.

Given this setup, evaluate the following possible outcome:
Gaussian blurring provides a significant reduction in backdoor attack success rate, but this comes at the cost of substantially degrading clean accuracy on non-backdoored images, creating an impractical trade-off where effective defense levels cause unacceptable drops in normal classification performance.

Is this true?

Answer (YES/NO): NO